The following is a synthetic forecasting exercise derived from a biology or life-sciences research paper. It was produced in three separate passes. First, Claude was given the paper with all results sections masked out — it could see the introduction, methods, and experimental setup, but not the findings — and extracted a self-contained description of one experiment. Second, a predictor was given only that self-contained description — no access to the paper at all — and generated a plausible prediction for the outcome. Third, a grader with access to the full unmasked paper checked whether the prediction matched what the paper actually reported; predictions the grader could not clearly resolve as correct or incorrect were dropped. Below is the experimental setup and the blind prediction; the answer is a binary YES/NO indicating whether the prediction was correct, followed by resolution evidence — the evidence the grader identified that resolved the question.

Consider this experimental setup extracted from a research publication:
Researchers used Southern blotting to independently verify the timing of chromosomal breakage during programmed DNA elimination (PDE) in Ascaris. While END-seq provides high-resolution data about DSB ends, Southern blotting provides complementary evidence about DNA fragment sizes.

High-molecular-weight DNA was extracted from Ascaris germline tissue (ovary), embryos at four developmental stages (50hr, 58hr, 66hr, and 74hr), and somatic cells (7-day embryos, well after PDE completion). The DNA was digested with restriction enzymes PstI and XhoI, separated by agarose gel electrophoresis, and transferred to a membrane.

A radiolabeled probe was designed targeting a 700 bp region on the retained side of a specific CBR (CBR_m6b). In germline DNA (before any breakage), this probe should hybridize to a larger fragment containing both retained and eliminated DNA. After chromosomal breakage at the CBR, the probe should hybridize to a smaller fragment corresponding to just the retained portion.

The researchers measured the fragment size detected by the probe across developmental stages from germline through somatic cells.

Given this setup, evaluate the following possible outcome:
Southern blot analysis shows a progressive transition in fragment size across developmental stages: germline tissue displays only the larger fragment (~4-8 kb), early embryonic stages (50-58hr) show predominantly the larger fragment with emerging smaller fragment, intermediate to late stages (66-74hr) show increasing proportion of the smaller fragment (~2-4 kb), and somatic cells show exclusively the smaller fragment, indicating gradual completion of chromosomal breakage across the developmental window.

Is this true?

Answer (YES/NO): NO